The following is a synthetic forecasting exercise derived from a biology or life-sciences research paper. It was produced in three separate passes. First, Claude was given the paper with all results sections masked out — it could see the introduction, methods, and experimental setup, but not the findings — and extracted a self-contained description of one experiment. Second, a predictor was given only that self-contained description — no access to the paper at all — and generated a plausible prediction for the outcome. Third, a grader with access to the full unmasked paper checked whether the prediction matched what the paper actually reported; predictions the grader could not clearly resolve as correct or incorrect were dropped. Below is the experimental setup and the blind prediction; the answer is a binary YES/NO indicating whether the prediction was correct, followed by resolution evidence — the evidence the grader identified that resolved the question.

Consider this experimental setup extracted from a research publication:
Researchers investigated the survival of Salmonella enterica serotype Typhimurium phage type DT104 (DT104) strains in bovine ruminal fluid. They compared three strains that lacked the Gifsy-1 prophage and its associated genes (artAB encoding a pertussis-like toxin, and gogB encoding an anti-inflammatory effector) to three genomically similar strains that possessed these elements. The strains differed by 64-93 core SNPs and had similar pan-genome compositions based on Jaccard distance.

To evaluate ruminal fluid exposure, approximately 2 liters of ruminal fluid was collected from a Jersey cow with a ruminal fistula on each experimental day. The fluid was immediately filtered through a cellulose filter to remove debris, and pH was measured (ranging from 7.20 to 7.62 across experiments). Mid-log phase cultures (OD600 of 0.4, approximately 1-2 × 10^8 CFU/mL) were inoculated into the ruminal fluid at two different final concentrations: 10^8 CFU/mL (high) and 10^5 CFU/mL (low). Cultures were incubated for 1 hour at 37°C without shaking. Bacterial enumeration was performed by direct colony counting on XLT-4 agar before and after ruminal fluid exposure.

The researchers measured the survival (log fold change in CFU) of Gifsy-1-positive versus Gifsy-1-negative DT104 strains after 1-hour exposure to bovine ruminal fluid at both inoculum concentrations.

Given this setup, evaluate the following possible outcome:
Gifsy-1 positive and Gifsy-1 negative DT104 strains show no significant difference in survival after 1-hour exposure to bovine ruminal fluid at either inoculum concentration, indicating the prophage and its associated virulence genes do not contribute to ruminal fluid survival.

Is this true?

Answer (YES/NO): YES